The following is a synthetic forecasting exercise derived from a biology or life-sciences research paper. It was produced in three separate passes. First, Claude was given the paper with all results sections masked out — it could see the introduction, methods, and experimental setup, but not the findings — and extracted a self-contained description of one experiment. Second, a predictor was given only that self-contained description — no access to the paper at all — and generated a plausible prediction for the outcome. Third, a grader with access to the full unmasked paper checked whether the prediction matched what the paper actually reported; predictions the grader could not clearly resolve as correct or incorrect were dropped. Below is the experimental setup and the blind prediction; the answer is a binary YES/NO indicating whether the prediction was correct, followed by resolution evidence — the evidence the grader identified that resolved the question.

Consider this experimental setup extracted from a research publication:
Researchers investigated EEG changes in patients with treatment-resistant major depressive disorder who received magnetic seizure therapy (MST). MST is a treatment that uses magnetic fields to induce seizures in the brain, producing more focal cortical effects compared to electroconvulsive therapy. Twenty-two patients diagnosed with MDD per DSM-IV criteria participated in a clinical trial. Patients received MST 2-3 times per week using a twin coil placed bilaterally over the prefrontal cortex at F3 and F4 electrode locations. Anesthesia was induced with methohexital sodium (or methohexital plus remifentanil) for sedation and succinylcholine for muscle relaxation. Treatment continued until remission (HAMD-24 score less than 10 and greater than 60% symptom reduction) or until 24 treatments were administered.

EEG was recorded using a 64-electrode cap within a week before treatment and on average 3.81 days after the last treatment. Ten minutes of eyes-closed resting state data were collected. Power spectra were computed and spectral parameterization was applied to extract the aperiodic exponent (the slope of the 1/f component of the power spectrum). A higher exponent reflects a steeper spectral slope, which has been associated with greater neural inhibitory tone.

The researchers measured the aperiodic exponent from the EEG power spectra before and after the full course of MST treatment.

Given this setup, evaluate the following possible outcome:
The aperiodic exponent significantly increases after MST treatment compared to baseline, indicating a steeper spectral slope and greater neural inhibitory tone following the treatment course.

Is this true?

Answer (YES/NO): YES